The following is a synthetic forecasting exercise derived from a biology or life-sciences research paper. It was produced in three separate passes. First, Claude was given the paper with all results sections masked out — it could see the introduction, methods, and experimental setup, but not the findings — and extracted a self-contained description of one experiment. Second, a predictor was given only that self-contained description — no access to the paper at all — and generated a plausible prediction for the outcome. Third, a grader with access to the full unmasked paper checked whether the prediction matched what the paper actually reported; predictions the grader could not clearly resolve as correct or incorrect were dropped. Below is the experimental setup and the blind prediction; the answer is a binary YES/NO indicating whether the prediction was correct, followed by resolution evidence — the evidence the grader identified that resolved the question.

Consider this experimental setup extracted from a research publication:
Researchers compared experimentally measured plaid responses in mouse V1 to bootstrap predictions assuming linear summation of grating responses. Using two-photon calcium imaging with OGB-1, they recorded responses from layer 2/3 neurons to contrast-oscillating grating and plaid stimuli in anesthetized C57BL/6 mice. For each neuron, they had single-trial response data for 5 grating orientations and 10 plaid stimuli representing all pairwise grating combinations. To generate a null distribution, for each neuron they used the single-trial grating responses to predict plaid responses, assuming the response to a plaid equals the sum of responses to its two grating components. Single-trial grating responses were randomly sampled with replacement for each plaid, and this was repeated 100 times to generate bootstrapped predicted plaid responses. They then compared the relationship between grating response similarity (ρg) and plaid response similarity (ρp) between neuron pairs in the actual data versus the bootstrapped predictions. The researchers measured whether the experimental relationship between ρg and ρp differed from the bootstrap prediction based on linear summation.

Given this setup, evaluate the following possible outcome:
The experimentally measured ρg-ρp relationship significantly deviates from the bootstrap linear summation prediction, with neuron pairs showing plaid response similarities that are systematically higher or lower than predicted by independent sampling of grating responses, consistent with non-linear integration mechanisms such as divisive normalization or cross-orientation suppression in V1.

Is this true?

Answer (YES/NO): YES